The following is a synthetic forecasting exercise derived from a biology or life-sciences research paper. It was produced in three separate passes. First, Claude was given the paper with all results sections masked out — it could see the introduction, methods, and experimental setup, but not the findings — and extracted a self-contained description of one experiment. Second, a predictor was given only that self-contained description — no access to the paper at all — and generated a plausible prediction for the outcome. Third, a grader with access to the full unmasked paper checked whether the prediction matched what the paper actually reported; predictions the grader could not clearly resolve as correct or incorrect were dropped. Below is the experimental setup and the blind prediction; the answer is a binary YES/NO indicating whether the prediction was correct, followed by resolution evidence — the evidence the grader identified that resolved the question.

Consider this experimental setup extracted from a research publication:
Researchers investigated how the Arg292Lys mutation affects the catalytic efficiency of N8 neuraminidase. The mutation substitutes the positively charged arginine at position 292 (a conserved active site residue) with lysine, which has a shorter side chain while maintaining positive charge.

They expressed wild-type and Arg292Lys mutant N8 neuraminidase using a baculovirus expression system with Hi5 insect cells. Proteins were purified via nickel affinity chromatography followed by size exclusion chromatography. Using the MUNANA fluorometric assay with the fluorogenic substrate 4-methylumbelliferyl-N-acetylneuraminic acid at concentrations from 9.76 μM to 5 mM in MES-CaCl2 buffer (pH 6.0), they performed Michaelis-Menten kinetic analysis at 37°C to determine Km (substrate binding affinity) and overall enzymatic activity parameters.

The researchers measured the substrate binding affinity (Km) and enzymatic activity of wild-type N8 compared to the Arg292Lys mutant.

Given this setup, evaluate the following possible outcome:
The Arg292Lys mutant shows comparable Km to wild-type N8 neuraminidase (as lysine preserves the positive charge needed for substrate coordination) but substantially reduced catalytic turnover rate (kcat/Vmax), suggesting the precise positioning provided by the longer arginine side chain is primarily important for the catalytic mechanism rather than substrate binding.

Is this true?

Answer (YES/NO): NO